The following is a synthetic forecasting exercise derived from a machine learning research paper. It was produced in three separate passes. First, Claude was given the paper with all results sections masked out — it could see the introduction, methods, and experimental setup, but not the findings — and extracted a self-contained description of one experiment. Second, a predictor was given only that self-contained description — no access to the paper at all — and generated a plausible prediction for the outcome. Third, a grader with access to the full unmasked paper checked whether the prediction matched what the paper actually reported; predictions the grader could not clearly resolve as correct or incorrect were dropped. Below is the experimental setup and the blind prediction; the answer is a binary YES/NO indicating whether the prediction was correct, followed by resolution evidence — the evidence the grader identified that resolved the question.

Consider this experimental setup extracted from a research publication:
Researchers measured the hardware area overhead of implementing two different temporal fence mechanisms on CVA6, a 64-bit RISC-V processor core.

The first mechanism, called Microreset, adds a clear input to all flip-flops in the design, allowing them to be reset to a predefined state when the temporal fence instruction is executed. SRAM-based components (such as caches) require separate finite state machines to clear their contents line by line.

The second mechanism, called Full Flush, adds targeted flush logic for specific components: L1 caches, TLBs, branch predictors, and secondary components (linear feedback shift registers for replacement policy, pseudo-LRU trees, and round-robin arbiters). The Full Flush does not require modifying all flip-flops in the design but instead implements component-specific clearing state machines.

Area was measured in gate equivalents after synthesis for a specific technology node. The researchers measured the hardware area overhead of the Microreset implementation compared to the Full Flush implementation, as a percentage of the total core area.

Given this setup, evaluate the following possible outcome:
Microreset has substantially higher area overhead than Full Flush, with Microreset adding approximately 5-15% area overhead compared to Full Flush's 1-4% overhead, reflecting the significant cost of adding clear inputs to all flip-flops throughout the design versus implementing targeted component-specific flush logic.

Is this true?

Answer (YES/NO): NO